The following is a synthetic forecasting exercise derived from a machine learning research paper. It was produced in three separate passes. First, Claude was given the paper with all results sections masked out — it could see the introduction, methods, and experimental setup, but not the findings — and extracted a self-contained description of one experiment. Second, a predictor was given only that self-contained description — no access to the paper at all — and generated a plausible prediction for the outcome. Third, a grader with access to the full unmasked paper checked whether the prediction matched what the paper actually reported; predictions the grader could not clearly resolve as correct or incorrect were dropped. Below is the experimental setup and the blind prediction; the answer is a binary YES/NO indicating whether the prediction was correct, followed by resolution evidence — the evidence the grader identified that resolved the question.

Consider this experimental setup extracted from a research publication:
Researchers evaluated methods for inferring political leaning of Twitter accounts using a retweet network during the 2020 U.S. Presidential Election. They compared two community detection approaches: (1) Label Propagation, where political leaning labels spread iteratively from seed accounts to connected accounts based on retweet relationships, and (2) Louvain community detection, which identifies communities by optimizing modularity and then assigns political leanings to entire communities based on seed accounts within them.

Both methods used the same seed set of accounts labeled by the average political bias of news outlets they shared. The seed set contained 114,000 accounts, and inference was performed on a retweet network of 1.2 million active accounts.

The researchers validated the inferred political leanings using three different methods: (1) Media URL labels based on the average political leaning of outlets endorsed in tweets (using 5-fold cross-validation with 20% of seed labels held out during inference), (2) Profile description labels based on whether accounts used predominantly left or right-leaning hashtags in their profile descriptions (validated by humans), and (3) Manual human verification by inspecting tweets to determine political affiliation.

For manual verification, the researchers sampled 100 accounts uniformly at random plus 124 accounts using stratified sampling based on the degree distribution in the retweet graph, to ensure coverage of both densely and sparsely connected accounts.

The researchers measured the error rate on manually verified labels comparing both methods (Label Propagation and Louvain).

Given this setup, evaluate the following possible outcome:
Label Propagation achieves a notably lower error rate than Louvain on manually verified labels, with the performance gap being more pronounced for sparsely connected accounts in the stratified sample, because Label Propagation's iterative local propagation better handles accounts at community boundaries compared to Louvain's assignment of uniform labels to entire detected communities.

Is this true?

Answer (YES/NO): NO